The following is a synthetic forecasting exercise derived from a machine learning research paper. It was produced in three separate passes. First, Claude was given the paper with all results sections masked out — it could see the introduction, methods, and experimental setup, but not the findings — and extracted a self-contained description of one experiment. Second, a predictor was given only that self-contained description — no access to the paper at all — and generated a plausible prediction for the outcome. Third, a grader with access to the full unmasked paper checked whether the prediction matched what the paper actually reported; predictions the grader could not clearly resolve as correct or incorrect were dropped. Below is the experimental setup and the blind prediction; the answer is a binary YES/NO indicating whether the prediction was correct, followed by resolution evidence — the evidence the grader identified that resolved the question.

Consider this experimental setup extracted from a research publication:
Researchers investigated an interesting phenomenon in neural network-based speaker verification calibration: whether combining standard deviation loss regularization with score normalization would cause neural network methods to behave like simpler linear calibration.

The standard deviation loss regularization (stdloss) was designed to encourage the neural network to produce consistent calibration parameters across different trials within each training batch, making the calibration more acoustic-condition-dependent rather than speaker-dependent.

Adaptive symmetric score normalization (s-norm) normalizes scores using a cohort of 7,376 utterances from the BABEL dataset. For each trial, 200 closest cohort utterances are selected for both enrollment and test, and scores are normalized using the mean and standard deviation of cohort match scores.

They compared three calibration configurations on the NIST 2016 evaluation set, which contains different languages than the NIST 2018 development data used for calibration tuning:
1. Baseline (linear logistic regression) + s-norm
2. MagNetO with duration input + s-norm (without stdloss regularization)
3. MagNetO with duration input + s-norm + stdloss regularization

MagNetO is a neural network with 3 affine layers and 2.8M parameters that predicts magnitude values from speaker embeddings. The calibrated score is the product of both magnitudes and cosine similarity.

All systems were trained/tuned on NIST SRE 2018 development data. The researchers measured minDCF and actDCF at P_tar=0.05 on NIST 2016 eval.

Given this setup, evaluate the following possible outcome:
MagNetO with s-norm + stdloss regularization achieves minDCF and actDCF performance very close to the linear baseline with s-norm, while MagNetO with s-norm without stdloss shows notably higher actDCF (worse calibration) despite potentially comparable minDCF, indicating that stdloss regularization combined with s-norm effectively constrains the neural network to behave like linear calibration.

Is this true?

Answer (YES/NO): NO